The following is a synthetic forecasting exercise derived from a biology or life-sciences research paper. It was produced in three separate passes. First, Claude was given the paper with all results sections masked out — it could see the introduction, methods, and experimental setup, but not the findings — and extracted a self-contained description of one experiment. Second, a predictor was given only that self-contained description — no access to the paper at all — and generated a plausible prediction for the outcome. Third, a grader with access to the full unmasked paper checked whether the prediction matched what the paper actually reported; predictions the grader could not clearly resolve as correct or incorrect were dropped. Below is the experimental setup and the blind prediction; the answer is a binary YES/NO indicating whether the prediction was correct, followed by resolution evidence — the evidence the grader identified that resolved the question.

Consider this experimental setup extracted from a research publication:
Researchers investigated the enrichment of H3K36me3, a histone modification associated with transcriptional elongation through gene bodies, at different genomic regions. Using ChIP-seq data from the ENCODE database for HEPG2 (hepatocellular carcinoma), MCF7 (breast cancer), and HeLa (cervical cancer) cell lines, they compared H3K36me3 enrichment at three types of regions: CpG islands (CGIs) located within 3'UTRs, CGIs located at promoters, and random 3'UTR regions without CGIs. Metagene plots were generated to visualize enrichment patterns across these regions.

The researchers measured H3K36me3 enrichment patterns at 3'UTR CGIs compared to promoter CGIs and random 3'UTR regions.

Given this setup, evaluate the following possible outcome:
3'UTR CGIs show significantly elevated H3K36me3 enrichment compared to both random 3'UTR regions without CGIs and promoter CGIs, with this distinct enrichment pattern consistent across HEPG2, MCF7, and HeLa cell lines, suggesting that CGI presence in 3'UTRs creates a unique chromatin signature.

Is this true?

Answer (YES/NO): NO